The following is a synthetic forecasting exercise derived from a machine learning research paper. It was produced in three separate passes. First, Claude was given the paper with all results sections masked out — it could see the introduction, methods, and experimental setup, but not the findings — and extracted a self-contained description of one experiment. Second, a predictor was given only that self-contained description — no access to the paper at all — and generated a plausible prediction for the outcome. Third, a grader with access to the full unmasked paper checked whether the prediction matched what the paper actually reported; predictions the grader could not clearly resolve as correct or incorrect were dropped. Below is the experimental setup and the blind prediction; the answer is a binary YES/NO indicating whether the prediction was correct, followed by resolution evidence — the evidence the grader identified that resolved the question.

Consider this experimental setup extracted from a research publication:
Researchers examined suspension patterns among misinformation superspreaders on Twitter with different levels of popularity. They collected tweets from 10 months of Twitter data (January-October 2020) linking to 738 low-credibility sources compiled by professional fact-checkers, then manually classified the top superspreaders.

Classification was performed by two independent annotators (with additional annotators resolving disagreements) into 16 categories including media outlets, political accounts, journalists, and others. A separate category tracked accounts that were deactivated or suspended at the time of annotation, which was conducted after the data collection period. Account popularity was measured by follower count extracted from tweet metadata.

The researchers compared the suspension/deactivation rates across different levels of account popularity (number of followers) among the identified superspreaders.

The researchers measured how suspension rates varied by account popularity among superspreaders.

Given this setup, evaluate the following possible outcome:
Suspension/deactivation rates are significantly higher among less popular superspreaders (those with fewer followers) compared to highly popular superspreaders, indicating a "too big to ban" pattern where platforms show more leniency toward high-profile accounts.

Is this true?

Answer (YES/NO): YES